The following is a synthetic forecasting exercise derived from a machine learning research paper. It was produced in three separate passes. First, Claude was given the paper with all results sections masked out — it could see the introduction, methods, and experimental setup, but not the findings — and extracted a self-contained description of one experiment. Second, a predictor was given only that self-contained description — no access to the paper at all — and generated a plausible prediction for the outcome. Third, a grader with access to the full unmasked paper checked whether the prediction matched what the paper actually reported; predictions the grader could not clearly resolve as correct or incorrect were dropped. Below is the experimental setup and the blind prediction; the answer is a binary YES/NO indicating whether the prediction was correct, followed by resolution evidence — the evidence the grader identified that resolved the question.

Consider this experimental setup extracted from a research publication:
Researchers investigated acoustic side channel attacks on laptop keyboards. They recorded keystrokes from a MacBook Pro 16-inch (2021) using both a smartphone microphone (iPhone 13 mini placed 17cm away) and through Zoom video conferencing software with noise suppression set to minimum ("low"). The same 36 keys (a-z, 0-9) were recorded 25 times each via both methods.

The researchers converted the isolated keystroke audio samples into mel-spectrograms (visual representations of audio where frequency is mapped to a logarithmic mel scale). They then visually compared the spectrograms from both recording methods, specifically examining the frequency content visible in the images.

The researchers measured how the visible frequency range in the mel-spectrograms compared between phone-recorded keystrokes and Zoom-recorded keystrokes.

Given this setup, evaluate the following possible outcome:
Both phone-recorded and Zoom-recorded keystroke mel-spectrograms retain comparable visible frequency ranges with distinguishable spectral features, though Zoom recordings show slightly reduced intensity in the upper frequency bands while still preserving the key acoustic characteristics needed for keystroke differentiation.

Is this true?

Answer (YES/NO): NO